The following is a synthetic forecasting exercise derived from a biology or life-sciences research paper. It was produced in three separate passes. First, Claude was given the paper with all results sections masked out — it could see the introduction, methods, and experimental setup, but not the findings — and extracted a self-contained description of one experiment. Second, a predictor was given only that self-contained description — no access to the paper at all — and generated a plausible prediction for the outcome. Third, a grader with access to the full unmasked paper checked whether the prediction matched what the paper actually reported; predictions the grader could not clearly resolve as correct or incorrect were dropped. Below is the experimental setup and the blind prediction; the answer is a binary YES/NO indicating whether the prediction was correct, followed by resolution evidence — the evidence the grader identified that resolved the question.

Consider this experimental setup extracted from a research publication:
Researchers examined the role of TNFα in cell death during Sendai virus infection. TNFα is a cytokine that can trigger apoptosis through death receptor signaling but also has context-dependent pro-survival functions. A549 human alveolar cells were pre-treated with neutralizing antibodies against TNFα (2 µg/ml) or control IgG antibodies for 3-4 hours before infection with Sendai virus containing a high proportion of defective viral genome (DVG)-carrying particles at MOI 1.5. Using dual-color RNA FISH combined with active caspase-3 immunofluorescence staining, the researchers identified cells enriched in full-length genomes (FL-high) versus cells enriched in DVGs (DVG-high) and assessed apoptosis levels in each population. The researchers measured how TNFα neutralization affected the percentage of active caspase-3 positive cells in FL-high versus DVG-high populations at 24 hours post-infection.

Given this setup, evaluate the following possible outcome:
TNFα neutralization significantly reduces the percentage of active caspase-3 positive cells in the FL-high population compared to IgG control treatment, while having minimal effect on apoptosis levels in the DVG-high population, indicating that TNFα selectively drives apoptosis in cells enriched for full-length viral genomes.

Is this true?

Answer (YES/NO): NO